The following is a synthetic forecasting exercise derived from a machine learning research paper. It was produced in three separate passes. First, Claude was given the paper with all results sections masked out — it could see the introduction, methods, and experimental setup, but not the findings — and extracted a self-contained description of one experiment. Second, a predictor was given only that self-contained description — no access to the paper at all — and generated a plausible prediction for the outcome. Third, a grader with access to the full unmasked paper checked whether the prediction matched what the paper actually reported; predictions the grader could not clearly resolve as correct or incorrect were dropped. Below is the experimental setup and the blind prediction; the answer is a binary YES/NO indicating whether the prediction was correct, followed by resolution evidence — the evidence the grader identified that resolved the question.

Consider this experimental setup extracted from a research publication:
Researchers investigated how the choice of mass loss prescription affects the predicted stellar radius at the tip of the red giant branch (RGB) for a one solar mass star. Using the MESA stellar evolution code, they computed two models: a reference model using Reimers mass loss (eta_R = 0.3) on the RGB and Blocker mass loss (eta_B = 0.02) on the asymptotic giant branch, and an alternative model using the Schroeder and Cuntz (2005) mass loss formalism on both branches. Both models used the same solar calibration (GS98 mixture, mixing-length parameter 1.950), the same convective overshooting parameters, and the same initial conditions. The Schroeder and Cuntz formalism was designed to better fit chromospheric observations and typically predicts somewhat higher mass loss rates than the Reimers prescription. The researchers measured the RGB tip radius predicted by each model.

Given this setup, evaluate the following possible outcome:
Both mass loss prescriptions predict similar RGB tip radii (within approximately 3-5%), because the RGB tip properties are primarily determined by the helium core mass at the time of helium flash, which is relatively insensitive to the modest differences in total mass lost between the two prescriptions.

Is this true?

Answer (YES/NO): YES